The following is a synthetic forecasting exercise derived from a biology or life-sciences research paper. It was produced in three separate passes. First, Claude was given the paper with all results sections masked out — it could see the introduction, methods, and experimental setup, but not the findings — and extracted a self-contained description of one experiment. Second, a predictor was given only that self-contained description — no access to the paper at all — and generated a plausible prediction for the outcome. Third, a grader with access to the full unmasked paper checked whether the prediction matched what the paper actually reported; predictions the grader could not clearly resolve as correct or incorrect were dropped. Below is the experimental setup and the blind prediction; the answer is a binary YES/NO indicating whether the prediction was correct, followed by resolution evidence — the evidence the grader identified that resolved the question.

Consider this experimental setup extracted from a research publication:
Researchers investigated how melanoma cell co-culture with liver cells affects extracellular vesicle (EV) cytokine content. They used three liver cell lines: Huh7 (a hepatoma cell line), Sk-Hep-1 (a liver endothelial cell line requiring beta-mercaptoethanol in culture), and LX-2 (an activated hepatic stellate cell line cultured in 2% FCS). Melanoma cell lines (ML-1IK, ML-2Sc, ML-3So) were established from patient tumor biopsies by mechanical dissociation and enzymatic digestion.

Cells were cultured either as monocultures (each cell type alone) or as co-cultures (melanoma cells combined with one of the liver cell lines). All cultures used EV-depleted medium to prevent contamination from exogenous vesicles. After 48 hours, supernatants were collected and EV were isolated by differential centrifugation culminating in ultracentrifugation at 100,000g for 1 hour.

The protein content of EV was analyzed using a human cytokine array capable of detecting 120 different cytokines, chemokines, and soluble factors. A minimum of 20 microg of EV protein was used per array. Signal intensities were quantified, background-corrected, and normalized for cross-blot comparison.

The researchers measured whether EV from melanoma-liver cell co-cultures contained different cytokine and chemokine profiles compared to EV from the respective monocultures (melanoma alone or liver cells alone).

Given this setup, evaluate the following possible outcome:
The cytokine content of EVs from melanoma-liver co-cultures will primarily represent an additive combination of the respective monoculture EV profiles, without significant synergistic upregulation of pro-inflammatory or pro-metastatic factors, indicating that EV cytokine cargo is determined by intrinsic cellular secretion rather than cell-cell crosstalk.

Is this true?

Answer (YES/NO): NO